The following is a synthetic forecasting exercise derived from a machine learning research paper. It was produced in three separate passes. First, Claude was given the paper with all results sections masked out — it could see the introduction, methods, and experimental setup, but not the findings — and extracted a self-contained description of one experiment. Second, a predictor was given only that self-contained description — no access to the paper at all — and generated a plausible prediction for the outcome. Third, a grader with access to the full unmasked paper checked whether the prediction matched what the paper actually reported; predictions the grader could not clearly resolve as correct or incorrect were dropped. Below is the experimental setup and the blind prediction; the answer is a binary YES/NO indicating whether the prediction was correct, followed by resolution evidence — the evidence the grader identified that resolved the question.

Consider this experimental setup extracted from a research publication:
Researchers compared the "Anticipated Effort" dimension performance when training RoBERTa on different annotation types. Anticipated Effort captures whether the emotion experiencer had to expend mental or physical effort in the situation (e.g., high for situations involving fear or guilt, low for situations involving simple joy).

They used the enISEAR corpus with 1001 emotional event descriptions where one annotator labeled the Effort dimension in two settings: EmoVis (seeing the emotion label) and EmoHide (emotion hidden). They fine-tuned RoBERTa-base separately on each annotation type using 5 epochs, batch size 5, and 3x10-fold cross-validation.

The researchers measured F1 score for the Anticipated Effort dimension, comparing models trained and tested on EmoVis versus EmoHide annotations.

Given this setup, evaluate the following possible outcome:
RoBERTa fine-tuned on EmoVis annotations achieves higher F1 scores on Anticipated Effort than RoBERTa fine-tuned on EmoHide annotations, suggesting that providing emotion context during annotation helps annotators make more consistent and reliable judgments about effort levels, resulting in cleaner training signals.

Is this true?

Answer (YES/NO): YES